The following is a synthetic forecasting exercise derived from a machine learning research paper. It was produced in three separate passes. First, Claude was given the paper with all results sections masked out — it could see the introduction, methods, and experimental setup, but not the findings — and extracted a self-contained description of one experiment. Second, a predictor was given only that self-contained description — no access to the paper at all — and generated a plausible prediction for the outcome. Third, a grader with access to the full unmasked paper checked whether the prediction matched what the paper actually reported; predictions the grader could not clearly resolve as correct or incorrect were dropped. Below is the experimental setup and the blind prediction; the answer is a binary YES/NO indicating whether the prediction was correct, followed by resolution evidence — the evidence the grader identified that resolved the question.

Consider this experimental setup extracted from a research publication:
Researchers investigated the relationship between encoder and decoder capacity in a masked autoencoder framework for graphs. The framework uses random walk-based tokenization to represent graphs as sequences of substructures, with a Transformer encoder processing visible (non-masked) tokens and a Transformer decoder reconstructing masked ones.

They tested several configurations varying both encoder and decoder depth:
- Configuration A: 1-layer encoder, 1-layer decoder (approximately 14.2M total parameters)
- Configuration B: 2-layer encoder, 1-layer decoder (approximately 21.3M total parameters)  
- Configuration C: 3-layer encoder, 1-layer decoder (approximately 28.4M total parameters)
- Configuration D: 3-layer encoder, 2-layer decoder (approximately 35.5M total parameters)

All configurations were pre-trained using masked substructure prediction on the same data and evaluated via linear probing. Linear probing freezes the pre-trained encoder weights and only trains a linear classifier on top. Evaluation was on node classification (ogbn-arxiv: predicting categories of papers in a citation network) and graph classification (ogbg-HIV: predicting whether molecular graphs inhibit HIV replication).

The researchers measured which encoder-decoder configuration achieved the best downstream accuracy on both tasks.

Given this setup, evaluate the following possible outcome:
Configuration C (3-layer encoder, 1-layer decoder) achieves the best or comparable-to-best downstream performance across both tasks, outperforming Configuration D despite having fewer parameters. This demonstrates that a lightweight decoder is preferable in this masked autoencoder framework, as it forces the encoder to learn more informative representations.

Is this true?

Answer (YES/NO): YES